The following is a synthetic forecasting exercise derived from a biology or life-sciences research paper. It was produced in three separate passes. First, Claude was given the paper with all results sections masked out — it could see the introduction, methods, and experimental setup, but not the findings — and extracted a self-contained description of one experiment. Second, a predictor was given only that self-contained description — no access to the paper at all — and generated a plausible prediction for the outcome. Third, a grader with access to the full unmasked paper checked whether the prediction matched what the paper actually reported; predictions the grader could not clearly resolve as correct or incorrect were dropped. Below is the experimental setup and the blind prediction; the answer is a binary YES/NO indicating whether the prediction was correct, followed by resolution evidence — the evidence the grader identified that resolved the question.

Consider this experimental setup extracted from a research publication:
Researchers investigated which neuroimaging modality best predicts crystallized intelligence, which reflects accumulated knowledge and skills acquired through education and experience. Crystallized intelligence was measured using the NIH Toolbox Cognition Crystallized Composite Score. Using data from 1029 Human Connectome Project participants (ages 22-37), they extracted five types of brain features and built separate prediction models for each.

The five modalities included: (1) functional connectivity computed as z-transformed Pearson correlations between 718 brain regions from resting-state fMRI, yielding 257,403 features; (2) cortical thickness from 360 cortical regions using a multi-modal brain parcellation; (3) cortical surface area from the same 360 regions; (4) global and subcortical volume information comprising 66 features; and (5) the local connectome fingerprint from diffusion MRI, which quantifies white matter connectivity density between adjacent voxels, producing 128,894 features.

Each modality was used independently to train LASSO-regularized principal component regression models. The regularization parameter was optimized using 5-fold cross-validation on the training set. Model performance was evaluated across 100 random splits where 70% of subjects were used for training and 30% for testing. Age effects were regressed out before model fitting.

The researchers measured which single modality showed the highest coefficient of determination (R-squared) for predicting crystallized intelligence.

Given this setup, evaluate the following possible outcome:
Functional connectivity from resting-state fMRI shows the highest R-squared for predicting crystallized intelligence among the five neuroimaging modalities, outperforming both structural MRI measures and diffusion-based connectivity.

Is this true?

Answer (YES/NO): NO